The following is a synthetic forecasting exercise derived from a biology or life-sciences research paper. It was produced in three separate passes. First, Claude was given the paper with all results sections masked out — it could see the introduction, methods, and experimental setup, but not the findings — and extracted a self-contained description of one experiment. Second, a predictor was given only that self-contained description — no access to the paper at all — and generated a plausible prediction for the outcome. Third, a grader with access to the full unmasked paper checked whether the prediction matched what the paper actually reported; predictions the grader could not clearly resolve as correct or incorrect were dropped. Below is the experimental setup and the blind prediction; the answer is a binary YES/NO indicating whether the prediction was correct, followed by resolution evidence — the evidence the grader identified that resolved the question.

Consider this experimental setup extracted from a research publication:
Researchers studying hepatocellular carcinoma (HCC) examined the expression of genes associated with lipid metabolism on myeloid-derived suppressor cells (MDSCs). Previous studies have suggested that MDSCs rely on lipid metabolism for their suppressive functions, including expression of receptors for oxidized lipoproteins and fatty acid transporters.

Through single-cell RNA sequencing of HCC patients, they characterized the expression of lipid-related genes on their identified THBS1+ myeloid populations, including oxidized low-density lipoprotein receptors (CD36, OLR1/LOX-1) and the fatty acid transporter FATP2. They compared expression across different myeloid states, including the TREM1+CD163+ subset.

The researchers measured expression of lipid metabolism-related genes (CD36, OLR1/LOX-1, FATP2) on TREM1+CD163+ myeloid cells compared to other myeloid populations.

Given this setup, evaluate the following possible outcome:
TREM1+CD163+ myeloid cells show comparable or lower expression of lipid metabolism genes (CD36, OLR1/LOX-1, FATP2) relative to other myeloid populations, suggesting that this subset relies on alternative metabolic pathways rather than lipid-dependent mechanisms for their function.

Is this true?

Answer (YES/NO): NO